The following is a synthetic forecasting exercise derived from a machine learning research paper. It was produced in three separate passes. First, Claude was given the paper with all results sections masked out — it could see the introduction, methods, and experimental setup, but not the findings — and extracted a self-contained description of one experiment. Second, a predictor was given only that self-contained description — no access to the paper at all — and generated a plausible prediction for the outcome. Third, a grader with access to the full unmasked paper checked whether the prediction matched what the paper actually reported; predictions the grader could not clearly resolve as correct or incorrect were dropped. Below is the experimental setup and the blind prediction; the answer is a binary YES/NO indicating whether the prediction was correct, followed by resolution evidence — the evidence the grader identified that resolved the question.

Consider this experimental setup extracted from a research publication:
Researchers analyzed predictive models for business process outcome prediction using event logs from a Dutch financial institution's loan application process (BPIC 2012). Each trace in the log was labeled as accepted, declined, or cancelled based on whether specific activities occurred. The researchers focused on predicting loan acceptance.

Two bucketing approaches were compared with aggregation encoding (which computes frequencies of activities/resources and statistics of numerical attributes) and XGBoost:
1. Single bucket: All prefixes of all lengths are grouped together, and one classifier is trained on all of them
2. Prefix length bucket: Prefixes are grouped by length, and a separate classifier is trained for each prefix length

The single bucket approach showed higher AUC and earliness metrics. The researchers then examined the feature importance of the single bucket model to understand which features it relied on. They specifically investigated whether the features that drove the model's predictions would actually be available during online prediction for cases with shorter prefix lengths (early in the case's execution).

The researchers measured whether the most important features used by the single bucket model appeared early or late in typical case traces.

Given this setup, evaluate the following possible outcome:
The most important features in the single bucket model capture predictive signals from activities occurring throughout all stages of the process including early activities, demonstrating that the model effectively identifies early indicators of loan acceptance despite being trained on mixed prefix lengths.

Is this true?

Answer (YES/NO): NO